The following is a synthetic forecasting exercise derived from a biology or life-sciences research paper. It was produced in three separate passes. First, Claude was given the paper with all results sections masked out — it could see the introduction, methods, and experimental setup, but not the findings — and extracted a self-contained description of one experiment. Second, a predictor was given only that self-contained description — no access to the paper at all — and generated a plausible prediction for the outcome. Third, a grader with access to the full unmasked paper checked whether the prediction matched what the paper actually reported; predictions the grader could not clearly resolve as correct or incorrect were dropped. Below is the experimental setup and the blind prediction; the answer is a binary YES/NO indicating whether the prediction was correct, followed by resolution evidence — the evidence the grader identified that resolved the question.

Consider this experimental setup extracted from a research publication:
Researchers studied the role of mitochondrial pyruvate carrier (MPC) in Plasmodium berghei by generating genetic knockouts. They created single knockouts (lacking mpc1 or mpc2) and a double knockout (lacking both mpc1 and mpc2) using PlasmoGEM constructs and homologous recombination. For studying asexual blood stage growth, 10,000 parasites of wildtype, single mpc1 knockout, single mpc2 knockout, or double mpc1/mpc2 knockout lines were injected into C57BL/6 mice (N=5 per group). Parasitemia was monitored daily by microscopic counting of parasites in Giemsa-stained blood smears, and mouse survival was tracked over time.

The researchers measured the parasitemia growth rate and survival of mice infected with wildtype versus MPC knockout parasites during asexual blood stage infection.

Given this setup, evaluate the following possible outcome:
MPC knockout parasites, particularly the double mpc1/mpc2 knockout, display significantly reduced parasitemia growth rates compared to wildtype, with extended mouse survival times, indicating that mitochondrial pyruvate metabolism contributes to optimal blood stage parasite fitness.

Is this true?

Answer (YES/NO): NO